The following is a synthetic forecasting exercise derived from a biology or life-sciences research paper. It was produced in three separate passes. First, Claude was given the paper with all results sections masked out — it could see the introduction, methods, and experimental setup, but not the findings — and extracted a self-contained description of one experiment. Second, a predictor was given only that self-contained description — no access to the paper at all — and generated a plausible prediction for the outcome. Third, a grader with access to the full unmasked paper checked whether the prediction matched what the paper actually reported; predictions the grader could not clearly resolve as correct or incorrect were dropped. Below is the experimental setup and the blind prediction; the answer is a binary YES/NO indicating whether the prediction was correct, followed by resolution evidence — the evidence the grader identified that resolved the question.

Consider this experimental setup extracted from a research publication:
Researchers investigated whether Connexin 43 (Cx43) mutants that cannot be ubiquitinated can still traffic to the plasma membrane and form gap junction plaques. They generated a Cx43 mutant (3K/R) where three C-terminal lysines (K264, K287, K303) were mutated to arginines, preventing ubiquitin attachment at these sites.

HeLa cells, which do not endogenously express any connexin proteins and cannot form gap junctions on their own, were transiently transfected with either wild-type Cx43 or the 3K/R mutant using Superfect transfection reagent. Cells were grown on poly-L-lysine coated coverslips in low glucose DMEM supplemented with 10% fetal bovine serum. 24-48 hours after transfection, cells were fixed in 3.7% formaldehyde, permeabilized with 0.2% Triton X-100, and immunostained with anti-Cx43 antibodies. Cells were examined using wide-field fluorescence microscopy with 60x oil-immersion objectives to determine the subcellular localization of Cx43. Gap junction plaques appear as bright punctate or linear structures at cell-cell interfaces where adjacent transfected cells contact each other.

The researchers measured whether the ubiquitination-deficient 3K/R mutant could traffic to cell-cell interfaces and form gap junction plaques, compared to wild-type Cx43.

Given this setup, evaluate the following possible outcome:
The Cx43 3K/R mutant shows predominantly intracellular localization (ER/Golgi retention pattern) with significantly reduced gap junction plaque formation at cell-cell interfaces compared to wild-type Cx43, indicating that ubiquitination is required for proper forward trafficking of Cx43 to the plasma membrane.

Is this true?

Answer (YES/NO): NO